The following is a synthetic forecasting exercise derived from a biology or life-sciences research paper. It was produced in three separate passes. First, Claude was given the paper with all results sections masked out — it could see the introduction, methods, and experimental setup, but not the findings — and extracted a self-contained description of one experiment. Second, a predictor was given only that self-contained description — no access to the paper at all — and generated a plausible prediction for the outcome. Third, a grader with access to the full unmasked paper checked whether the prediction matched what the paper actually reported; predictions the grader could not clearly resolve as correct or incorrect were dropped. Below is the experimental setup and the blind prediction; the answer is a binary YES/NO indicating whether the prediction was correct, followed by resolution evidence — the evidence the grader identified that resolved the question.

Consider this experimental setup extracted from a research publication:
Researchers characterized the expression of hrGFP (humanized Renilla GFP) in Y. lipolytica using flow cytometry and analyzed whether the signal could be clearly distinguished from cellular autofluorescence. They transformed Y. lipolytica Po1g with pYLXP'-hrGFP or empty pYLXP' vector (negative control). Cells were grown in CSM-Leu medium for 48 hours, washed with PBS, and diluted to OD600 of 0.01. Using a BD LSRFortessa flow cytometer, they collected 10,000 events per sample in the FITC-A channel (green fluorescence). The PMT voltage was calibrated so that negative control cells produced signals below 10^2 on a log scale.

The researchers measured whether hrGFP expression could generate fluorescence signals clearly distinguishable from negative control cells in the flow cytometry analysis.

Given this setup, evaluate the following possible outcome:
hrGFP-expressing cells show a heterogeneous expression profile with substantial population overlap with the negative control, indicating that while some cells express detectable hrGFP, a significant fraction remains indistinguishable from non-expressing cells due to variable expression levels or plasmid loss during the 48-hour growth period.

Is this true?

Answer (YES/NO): NO